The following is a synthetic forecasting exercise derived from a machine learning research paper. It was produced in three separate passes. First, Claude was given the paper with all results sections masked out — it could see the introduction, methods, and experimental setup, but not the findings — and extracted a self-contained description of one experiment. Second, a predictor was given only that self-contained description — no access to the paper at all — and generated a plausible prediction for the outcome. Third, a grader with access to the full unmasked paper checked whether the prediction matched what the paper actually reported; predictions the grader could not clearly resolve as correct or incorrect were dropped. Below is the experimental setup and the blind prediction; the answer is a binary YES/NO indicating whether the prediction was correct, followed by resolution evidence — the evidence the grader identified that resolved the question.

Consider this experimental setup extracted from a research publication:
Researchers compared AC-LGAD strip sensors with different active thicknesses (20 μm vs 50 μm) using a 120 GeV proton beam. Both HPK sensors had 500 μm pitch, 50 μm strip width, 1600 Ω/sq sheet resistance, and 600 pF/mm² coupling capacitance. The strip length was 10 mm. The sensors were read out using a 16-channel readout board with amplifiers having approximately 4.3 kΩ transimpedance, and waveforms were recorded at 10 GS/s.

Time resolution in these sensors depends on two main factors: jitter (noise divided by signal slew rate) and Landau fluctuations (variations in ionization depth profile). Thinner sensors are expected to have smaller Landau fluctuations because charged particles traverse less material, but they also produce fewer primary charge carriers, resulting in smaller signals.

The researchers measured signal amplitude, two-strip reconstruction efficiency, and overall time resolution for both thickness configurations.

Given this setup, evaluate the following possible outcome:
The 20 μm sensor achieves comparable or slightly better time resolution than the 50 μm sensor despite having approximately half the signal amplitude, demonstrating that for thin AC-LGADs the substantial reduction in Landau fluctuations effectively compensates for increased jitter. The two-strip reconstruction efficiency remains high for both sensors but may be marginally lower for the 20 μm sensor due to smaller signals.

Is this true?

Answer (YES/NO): NO